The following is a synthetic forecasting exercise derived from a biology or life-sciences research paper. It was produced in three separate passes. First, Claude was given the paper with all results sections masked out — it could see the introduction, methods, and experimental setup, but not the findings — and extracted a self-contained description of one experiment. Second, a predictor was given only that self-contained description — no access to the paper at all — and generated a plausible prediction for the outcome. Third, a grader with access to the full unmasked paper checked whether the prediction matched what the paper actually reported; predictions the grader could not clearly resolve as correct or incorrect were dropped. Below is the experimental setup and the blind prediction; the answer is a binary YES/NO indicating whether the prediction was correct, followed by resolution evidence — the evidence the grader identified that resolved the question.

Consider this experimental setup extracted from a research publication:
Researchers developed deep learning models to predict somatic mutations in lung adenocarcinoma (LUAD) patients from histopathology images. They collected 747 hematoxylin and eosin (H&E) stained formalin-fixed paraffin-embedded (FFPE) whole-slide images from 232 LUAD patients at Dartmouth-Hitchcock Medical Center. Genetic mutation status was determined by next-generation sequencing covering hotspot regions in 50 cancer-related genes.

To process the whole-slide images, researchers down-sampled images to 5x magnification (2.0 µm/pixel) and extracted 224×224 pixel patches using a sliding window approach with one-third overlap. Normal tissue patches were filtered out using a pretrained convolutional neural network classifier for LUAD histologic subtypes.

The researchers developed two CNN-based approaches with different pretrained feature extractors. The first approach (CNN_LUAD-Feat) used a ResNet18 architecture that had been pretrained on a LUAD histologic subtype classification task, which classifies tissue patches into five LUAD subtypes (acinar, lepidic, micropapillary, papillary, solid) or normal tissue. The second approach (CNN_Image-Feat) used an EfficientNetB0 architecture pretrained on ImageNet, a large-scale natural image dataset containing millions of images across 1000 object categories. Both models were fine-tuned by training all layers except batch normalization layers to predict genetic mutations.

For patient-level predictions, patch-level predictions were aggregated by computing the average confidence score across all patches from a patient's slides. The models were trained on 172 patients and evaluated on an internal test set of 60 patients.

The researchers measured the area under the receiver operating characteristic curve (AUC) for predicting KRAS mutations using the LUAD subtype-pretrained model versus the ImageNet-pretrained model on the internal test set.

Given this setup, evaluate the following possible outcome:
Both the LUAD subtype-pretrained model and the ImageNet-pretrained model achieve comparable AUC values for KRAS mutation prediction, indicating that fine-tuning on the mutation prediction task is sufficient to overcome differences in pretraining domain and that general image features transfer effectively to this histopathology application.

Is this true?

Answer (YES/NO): NO